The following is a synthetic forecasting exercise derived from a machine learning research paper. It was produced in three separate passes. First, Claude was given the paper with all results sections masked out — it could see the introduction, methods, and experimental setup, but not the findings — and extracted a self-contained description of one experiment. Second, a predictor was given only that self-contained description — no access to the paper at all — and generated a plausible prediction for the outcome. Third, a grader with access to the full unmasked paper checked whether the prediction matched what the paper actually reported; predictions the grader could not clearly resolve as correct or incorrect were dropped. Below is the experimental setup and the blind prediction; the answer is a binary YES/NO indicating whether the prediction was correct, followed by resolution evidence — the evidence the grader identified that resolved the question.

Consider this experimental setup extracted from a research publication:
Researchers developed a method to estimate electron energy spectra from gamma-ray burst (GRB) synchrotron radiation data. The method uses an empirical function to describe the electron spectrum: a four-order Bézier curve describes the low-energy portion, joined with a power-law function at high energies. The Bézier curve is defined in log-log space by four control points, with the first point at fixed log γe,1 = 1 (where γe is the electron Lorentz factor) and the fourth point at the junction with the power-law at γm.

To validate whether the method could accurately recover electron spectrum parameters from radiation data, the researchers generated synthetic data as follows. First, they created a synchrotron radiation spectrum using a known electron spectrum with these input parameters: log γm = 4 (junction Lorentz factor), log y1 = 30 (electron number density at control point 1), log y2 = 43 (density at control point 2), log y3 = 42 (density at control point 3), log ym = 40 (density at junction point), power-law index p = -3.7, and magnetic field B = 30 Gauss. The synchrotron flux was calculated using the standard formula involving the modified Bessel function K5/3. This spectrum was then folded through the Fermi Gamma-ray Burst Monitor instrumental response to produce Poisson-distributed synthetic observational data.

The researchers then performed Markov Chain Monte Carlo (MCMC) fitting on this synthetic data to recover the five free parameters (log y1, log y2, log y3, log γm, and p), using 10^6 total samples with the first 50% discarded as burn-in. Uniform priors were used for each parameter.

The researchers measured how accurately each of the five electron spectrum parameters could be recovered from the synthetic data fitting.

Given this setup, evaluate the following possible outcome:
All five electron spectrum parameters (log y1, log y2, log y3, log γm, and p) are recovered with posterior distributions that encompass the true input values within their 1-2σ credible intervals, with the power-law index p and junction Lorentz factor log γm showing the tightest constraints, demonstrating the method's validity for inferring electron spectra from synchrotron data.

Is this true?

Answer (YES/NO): NO